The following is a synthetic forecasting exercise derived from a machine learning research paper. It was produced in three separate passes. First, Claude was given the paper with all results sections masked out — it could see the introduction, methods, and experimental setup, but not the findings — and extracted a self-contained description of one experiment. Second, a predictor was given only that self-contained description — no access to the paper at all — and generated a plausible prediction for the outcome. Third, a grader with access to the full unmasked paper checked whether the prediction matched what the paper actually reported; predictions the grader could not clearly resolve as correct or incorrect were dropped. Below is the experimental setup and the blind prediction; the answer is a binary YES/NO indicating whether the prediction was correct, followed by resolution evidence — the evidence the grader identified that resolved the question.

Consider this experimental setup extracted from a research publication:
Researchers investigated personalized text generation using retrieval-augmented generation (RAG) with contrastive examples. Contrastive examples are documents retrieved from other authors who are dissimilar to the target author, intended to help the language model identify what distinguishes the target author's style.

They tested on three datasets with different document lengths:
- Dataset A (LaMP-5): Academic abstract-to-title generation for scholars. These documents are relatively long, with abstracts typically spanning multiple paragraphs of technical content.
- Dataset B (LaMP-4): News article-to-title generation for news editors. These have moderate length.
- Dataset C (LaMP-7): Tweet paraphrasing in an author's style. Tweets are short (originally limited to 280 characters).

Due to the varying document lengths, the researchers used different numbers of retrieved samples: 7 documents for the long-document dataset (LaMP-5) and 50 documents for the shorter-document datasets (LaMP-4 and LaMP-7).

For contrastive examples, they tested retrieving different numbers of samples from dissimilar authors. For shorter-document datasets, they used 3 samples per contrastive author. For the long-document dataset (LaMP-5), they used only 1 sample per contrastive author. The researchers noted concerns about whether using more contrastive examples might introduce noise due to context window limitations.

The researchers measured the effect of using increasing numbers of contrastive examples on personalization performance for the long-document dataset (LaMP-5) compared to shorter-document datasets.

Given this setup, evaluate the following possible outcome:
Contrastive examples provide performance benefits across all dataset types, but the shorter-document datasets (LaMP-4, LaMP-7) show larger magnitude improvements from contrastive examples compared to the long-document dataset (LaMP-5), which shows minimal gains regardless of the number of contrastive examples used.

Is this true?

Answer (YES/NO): NO